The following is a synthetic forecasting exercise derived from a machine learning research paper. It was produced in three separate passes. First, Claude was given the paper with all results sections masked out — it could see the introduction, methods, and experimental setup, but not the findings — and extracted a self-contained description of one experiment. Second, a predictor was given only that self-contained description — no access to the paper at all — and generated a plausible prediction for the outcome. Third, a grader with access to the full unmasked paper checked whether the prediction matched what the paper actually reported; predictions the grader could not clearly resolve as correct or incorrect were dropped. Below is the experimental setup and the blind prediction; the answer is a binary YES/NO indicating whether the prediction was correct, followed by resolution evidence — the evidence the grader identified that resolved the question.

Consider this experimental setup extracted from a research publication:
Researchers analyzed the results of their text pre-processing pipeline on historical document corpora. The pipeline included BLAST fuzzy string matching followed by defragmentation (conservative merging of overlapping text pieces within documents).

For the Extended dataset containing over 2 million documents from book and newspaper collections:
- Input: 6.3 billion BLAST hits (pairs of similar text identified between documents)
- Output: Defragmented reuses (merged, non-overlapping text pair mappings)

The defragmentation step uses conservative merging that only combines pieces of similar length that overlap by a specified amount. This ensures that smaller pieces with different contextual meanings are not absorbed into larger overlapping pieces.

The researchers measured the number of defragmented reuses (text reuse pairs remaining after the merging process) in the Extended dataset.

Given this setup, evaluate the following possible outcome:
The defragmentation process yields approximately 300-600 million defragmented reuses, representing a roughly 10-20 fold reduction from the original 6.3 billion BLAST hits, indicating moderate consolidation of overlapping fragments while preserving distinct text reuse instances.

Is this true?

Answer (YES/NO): NO